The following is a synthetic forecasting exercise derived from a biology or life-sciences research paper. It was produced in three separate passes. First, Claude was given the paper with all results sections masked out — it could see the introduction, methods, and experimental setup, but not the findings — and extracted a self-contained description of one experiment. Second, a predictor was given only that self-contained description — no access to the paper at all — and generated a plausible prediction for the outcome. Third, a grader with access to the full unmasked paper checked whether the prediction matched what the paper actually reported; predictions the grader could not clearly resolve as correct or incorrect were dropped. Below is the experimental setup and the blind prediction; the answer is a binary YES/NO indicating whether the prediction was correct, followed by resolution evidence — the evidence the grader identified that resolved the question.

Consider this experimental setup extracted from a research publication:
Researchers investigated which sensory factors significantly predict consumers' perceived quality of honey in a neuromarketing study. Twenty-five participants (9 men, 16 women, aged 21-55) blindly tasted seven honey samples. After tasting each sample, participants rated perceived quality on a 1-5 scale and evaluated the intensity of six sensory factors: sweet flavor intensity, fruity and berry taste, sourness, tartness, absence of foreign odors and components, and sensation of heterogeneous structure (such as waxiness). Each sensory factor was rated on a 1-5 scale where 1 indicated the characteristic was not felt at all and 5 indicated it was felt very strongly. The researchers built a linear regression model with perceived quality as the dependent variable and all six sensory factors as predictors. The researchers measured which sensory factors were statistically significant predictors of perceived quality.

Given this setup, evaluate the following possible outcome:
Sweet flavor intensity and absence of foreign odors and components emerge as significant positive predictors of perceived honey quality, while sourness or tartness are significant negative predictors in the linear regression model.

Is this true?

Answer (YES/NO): NO